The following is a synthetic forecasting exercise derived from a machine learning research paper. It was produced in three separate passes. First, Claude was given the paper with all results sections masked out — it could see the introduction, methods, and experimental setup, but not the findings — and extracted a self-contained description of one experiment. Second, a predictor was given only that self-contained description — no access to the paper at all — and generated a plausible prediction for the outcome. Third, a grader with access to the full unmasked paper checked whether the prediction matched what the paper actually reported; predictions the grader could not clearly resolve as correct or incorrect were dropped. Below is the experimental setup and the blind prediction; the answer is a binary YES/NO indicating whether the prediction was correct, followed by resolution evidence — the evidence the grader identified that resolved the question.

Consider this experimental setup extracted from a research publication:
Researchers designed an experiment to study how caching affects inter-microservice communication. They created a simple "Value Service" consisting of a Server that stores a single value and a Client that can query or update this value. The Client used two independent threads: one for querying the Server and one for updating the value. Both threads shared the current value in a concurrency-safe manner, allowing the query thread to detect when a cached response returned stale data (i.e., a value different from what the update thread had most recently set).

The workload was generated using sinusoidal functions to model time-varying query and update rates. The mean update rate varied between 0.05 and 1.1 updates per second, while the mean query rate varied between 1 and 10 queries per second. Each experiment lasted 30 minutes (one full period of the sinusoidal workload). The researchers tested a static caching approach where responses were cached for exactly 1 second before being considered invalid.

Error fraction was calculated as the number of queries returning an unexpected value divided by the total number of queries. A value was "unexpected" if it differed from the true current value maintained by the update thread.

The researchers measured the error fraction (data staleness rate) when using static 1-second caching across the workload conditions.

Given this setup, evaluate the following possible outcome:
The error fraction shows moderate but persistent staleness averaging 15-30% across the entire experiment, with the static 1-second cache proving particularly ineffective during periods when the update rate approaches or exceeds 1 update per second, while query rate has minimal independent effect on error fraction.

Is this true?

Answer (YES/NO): NO